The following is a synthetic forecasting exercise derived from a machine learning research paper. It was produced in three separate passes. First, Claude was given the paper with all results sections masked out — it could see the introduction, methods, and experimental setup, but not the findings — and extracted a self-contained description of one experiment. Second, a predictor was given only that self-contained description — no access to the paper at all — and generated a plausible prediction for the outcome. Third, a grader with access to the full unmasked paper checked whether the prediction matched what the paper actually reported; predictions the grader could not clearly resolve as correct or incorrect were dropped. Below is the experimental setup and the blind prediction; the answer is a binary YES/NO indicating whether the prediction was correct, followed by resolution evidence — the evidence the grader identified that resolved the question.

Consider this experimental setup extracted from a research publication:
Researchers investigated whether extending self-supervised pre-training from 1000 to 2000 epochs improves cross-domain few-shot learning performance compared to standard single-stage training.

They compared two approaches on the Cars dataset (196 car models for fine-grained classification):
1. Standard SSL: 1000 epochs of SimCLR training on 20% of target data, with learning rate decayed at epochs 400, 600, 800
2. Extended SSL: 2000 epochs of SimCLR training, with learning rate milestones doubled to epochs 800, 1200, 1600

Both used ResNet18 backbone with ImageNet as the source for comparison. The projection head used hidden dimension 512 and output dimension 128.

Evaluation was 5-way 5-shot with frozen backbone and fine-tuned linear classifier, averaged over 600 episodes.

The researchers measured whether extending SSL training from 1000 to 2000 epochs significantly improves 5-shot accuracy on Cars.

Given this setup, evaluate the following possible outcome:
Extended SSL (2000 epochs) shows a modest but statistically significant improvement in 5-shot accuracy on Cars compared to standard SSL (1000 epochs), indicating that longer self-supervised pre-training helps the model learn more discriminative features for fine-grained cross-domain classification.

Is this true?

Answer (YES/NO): NO